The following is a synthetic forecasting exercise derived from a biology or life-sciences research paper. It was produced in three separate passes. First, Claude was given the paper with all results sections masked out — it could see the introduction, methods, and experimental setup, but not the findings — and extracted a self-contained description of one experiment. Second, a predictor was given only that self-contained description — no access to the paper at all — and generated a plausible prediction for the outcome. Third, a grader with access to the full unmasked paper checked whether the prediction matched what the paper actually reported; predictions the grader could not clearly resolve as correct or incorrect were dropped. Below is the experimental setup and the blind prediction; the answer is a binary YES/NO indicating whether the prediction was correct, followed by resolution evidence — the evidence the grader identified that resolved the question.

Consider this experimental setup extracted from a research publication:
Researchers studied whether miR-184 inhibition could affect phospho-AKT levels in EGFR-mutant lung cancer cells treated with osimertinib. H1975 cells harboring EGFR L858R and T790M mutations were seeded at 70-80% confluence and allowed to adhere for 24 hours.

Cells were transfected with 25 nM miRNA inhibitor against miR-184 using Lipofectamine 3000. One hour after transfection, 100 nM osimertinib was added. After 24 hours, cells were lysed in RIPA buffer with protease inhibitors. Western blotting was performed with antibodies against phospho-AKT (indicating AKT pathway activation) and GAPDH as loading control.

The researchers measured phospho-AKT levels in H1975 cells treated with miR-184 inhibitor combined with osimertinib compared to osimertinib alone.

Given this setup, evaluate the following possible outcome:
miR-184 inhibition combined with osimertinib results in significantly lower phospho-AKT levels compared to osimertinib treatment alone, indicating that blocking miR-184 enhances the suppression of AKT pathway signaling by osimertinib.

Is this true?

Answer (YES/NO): NO